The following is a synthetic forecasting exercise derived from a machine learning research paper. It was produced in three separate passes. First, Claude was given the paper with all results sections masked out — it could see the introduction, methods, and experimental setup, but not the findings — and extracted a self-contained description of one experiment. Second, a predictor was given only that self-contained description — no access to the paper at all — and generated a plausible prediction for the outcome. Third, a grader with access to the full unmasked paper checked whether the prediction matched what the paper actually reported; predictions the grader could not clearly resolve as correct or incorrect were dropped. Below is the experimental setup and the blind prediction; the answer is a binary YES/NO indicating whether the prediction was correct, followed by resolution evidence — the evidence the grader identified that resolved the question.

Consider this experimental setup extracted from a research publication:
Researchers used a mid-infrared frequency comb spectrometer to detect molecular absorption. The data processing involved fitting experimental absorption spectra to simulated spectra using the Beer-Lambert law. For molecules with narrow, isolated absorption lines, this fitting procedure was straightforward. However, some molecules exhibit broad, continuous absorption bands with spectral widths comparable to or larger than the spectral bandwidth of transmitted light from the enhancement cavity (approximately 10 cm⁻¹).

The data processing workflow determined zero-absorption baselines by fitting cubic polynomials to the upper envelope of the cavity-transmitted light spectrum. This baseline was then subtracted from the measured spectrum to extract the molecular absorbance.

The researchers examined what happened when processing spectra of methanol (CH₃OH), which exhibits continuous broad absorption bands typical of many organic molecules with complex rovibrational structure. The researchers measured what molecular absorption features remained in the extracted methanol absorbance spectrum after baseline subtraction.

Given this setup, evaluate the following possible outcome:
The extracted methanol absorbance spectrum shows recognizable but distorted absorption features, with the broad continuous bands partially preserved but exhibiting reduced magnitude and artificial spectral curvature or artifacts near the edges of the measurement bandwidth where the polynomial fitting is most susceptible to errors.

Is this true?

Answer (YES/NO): NO